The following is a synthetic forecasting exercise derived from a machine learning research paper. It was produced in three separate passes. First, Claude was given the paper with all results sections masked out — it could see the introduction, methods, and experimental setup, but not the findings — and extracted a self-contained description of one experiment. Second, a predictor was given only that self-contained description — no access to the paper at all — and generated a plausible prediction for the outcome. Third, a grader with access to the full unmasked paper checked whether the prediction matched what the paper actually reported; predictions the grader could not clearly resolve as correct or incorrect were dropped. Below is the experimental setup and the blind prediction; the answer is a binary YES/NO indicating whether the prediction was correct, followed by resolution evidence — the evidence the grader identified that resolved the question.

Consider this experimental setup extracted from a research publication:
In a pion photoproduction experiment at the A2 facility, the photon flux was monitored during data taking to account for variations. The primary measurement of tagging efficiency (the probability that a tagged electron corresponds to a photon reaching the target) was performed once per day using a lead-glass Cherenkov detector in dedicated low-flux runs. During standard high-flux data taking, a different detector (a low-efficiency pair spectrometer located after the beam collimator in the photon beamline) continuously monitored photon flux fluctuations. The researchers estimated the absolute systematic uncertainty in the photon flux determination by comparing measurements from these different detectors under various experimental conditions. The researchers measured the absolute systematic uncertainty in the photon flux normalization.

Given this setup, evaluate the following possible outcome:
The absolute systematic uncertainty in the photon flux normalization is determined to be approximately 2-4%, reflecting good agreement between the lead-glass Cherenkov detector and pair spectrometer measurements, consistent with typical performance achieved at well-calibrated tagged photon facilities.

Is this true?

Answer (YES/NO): YES